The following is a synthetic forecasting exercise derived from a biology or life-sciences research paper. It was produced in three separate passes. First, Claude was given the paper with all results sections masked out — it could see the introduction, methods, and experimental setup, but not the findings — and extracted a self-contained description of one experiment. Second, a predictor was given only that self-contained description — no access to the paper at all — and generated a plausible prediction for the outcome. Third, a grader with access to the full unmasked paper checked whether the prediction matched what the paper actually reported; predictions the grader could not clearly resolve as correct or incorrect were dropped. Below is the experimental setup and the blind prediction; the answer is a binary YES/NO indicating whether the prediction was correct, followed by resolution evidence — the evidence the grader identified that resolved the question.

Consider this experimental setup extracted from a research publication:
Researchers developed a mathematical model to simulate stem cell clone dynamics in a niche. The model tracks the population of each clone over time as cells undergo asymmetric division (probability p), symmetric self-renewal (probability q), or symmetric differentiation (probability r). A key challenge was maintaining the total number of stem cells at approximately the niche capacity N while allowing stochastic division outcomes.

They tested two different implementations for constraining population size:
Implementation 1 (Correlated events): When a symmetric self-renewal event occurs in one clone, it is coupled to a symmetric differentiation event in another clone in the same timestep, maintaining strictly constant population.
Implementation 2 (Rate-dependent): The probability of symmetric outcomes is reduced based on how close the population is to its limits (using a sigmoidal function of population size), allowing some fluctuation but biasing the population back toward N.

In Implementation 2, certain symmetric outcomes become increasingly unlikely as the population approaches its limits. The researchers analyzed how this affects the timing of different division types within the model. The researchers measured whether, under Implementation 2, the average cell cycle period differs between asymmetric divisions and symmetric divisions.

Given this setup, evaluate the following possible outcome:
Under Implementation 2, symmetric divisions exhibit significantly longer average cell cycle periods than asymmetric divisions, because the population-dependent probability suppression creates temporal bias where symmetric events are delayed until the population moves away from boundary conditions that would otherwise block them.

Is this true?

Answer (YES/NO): YES